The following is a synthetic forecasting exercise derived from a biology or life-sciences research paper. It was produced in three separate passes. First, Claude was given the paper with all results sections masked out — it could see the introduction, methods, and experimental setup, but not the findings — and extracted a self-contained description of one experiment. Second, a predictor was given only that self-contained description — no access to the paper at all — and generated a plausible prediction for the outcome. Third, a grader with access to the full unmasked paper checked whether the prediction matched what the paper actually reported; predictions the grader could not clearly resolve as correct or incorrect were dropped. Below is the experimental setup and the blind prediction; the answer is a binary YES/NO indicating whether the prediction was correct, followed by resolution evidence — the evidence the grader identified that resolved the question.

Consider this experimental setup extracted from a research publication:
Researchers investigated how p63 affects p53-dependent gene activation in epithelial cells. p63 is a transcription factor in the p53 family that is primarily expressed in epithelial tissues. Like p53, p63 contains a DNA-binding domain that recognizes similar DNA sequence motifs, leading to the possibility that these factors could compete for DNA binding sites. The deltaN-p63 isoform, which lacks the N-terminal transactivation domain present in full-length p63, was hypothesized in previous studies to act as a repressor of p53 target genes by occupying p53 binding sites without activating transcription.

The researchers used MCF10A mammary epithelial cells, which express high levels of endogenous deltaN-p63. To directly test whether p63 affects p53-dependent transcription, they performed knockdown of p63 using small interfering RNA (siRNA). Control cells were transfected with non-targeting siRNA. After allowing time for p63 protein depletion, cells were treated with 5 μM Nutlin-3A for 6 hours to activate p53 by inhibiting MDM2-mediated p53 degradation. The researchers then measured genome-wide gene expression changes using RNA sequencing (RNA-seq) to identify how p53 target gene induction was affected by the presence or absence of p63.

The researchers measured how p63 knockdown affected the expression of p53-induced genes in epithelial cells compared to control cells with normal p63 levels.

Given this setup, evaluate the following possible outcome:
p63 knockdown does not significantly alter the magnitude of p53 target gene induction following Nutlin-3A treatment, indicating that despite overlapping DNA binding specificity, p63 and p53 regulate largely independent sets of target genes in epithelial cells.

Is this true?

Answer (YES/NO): NO